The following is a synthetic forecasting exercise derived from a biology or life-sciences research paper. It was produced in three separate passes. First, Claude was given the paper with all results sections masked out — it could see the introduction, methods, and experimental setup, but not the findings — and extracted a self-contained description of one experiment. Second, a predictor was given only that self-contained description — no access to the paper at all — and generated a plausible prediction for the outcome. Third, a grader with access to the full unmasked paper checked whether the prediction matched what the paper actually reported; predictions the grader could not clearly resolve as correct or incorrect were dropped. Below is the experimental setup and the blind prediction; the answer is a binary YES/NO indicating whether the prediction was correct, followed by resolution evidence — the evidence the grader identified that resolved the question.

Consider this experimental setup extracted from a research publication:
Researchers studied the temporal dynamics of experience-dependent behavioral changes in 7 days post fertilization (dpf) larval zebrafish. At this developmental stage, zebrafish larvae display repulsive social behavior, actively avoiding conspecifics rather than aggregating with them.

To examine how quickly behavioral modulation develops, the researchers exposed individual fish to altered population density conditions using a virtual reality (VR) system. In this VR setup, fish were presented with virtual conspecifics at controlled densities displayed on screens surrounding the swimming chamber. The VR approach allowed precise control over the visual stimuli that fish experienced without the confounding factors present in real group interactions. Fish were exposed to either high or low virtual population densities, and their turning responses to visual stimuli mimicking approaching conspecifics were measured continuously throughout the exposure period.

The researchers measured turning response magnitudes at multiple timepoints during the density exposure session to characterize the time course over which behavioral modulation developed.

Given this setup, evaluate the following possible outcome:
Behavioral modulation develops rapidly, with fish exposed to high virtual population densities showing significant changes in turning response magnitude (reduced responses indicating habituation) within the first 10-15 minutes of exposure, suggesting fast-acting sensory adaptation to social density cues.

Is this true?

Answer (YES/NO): NO